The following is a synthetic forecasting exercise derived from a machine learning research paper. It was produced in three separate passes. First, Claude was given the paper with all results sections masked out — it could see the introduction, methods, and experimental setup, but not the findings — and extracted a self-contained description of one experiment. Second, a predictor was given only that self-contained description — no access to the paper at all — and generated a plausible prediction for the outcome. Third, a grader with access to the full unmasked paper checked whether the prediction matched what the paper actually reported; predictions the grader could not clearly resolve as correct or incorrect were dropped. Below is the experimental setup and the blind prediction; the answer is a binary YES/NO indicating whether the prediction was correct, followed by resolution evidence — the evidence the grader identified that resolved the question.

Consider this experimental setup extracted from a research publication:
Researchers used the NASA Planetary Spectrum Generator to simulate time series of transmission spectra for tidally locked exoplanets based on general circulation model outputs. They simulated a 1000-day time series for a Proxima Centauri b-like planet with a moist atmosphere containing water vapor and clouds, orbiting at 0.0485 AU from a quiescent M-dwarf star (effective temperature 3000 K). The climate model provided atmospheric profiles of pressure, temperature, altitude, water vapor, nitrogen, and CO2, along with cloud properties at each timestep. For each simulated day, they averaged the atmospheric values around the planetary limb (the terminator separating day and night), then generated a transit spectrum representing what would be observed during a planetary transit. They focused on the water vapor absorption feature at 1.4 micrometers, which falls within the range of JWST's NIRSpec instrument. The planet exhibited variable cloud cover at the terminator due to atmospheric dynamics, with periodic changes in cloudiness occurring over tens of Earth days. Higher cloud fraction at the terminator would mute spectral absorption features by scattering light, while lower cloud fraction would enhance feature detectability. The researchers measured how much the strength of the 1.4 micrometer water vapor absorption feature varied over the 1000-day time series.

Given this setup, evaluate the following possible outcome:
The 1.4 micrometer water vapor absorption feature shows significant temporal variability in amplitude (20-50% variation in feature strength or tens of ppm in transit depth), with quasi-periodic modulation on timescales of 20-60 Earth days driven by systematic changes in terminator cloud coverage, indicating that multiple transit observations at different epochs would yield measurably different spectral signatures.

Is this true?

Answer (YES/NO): NO